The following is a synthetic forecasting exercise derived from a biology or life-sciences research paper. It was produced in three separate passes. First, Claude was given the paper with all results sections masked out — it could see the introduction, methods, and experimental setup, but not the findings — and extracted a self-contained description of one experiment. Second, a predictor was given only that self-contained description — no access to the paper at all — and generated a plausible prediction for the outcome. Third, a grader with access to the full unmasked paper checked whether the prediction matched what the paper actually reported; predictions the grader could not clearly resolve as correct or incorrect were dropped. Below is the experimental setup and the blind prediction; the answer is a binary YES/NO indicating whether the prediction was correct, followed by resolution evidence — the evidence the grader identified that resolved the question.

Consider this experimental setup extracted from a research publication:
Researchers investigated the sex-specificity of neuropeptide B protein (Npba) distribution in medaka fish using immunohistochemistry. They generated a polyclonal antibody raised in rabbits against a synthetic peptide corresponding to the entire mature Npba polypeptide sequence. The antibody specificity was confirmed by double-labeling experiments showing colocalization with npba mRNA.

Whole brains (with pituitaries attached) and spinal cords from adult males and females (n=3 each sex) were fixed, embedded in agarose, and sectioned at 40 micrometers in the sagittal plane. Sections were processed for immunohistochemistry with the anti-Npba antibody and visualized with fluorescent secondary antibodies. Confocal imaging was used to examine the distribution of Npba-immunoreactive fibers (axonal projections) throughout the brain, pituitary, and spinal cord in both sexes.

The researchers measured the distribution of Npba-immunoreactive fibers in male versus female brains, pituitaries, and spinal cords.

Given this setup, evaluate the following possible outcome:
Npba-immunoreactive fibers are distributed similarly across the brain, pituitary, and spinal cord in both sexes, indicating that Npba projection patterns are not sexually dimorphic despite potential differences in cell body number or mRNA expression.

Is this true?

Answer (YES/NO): NO